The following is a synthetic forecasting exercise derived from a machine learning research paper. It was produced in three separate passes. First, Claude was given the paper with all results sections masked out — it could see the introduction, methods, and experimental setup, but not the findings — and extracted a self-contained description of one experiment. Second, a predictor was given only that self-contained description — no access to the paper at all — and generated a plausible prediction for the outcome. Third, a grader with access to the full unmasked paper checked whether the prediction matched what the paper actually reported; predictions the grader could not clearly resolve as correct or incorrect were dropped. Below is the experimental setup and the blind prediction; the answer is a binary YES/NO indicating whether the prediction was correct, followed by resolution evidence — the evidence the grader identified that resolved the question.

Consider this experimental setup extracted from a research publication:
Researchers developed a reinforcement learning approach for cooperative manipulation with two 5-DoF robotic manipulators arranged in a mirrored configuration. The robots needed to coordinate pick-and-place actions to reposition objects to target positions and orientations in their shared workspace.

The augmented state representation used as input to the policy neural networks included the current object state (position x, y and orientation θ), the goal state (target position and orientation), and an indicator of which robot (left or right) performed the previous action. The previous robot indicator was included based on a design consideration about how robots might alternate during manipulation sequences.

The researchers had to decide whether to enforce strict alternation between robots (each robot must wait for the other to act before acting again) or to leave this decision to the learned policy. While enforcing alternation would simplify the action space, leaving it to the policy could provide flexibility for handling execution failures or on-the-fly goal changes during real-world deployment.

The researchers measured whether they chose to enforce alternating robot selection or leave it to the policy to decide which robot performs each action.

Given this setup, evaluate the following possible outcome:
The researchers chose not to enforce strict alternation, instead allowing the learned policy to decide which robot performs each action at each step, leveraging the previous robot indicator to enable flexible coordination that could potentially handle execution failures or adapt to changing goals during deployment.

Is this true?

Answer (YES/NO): YES